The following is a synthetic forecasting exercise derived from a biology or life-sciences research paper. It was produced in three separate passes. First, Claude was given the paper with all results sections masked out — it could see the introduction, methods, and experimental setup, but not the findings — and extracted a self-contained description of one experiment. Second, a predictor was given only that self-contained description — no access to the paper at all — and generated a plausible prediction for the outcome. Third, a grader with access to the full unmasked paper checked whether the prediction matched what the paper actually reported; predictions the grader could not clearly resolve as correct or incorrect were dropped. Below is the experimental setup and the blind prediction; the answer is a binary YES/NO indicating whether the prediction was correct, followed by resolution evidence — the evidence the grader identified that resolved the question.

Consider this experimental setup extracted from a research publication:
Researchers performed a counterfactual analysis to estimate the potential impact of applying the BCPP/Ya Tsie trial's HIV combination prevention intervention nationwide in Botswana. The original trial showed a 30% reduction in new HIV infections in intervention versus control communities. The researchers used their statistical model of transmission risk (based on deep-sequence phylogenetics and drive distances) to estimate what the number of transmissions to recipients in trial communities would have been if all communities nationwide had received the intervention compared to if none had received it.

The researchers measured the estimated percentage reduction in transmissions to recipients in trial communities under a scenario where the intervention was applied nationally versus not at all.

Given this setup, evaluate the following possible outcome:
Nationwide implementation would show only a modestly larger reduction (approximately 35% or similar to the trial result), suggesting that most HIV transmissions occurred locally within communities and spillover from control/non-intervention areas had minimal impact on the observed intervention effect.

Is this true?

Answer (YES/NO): NO